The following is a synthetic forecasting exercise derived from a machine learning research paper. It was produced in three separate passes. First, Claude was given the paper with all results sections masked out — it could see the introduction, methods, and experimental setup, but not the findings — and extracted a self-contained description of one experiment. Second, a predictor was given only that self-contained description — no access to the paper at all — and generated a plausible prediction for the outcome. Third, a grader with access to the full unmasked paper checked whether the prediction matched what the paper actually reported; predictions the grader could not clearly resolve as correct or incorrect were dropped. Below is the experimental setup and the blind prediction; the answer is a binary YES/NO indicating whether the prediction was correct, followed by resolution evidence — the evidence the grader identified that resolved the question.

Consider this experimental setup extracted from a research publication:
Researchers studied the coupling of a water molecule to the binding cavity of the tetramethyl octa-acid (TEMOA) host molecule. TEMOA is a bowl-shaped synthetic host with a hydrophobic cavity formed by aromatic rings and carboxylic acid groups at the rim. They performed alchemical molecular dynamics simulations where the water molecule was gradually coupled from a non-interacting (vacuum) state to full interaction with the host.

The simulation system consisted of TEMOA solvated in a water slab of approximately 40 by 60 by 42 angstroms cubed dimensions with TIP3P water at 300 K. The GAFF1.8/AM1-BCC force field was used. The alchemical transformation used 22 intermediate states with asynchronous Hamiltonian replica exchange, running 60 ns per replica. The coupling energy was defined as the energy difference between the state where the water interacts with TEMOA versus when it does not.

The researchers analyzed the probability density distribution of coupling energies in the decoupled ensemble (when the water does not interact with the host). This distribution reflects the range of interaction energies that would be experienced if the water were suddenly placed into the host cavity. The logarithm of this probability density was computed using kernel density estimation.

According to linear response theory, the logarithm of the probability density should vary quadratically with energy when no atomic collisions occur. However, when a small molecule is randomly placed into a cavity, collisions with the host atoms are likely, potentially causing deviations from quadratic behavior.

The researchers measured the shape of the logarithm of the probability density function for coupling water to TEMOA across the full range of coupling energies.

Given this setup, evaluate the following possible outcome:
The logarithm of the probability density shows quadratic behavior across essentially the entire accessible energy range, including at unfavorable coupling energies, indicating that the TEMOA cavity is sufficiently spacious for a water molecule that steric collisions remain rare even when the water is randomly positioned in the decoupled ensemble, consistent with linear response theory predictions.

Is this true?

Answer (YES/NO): NO